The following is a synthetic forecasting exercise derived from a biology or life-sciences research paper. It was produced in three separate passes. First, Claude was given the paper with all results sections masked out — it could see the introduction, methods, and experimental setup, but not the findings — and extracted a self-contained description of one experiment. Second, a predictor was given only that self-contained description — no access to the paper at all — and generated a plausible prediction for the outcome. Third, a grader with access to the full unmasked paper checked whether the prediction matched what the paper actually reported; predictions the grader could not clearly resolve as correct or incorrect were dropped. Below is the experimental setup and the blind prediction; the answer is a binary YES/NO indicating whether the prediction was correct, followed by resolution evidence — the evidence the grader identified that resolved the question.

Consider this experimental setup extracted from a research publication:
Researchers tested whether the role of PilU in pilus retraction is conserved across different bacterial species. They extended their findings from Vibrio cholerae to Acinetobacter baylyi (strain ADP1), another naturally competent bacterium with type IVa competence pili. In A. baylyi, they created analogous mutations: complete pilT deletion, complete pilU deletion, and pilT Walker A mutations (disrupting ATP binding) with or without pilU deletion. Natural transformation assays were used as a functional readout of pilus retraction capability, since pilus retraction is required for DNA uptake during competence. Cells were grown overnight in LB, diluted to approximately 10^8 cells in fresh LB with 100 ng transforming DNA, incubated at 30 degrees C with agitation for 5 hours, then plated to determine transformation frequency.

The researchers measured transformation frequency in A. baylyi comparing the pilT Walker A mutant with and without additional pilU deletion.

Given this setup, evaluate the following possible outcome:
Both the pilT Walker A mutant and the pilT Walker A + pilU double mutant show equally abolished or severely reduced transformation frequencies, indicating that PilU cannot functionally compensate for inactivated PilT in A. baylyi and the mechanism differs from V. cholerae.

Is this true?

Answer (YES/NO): NO